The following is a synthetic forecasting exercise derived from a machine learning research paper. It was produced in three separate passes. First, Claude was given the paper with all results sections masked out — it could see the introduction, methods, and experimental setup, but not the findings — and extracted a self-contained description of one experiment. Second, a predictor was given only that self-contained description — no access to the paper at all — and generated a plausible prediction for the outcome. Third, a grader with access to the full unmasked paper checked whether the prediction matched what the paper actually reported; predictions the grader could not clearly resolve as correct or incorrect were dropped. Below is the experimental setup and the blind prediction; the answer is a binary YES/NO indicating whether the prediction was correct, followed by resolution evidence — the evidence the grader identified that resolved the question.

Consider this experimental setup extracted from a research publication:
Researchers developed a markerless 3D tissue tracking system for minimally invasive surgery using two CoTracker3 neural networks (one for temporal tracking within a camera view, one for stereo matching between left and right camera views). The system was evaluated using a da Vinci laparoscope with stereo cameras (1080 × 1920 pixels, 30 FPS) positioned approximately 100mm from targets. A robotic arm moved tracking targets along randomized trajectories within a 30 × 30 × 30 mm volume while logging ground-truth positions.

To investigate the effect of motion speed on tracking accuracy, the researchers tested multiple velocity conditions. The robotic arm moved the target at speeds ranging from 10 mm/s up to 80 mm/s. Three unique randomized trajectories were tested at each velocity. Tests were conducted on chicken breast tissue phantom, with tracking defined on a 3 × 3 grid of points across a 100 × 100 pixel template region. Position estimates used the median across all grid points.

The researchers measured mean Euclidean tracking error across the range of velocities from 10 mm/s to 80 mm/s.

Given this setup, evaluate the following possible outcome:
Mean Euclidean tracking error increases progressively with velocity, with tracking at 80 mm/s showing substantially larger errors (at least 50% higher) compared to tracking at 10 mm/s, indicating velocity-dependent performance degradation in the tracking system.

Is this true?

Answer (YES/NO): YES